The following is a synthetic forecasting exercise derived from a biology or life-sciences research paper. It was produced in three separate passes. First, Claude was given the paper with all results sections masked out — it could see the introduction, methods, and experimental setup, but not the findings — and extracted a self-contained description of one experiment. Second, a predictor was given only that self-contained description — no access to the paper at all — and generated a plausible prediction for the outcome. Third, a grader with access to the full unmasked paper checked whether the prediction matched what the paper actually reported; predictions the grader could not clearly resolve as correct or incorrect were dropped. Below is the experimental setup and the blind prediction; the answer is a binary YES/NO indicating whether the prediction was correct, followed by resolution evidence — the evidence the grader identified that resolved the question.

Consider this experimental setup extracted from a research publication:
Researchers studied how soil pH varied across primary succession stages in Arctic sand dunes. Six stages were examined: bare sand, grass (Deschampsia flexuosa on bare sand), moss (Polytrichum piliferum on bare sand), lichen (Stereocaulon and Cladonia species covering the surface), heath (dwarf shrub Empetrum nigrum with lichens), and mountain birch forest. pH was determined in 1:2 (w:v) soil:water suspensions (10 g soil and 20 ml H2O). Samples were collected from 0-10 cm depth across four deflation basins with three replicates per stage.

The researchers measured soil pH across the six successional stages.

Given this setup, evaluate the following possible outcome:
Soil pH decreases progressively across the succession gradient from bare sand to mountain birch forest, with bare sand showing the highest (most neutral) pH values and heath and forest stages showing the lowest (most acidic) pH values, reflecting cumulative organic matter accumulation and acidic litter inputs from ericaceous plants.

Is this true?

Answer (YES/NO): NO